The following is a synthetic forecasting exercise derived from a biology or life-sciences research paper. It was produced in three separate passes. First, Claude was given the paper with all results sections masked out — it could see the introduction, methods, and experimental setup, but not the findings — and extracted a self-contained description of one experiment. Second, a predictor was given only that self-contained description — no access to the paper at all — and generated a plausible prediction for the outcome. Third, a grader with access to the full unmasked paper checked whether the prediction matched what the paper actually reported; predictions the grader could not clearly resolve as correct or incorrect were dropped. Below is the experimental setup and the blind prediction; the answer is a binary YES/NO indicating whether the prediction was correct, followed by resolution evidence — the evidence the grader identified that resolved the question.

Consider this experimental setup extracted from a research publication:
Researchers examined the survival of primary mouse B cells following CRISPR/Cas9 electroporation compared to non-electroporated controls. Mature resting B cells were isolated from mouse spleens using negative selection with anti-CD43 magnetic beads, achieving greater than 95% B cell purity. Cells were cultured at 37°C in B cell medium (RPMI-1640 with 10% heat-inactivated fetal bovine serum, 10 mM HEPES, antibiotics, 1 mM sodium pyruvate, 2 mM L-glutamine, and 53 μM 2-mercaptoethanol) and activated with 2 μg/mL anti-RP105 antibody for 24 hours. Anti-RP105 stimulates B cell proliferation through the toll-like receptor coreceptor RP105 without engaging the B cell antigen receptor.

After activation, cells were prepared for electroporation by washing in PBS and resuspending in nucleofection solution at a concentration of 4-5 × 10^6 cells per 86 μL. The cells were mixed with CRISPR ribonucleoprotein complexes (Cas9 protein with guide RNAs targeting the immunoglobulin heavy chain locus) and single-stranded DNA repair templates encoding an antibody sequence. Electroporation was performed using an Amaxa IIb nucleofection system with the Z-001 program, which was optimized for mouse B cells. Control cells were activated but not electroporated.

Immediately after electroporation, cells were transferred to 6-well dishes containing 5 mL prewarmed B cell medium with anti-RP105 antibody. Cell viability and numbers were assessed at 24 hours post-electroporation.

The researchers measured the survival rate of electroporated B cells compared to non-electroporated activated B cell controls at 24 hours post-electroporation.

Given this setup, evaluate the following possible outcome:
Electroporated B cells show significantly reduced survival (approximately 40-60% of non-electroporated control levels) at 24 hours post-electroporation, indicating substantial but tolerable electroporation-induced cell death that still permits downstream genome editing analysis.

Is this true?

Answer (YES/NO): NO